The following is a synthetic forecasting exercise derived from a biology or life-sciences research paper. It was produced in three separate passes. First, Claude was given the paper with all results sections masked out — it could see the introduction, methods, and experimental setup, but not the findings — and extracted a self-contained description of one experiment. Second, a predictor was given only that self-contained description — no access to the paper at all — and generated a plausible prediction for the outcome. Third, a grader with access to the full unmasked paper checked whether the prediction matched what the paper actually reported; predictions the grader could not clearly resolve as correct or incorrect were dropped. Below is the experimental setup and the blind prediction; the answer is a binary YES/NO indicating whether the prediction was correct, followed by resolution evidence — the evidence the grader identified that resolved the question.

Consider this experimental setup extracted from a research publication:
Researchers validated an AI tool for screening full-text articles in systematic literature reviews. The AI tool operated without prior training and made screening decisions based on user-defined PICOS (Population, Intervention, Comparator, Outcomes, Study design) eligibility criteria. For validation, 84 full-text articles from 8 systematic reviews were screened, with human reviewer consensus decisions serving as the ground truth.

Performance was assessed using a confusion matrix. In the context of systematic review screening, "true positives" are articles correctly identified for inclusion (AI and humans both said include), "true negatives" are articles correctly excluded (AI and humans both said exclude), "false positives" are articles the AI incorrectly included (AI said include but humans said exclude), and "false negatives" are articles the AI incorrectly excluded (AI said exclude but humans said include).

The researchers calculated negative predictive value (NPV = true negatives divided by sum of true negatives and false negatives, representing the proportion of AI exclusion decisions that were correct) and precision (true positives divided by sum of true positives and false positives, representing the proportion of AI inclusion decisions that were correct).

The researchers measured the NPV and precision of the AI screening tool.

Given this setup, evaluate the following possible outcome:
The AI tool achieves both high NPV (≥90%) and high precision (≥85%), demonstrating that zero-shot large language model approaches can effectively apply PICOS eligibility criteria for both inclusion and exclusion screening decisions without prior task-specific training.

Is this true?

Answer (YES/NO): NO